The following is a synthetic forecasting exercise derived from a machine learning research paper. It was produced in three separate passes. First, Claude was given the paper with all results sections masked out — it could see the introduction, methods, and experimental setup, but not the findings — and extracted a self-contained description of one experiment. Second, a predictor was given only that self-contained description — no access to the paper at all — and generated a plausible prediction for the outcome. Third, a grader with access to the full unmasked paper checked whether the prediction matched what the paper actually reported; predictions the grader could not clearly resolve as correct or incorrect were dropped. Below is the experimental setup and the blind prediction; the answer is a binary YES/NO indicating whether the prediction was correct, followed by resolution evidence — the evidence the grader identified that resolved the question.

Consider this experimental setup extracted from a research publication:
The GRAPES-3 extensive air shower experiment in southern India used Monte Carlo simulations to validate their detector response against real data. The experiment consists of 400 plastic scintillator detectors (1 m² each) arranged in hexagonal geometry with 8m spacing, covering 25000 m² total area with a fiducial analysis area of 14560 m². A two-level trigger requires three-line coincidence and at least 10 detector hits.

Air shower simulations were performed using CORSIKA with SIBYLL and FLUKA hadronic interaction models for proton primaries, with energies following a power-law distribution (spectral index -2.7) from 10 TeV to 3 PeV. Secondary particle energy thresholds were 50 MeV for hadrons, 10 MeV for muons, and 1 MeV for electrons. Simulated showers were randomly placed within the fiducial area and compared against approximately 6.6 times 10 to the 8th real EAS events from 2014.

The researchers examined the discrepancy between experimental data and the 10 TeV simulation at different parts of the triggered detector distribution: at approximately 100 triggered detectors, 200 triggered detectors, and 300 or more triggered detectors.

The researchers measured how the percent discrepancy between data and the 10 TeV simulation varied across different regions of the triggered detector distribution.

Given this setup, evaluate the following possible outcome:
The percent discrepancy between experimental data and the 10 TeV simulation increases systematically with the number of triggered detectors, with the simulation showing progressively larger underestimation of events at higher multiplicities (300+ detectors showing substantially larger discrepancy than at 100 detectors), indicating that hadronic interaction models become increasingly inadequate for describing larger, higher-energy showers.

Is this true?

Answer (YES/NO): NO